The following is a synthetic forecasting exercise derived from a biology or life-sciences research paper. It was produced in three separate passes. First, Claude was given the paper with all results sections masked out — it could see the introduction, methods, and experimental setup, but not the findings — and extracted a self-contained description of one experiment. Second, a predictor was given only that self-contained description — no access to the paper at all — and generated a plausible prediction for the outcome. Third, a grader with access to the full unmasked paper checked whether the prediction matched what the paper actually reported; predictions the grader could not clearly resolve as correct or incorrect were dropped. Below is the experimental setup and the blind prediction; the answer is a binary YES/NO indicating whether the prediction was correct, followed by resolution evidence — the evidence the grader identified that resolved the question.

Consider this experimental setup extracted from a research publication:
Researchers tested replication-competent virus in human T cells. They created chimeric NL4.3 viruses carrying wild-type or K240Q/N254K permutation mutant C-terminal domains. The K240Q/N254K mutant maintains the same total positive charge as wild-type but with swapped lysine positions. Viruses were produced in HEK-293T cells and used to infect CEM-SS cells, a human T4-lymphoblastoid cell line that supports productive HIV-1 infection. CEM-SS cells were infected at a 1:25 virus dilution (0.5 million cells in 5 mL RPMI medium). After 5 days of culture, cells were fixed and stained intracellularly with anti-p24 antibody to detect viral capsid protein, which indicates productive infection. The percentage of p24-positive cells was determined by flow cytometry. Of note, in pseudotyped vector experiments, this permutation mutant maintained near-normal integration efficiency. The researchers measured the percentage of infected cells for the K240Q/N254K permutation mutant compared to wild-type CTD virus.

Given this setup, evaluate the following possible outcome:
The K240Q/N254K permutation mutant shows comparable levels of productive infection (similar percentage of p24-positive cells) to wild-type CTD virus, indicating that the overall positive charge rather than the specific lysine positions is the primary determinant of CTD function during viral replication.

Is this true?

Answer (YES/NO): NO